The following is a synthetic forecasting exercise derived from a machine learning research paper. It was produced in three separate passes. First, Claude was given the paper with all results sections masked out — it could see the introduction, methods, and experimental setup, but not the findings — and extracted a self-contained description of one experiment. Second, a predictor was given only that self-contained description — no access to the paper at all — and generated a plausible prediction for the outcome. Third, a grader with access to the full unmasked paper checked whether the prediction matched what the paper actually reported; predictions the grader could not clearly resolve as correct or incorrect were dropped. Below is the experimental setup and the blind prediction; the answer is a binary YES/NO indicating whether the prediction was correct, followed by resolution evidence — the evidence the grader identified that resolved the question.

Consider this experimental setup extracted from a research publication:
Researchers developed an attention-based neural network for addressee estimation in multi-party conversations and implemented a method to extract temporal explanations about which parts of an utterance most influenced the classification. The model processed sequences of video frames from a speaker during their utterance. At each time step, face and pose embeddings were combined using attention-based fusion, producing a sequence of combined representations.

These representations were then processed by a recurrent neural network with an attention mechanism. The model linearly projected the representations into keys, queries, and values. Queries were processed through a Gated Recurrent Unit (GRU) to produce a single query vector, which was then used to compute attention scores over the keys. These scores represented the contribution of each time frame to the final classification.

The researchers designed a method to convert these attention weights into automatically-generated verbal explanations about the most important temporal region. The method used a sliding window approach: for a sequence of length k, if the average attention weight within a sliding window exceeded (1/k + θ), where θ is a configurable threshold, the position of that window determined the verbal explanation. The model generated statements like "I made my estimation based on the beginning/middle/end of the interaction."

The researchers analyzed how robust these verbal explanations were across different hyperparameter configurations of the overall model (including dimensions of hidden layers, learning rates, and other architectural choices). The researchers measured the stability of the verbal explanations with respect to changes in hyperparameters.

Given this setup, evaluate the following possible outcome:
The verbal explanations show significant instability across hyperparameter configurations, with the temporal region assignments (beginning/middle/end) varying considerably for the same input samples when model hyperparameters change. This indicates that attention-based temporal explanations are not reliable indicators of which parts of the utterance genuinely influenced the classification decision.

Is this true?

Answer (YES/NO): NO